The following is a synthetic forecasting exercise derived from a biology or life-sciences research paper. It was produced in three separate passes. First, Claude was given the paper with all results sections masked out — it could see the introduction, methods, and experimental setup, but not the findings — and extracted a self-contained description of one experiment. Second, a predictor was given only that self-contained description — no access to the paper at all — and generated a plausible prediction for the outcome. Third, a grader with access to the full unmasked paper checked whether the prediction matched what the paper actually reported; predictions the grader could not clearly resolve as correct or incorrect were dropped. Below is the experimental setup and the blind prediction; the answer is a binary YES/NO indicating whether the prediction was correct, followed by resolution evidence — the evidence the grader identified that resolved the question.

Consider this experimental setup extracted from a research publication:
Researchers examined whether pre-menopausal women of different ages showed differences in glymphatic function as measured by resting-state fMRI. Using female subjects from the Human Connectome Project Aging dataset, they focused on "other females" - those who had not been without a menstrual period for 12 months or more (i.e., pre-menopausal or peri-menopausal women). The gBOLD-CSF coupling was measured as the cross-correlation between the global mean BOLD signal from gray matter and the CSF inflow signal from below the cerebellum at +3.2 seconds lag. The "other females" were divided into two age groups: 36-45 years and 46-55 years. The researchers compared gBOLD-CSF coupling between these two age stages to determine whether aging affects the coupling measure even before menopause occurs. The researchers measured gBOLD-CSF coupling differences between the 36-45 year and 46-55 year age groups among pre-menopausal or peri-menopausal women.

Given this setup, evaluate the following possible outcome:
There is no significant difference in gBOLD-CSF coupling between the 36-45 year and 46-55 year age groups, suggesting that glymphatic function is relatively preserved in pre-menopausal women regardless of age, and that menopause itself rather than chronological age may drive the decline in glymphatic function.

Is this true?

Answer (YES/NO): YES